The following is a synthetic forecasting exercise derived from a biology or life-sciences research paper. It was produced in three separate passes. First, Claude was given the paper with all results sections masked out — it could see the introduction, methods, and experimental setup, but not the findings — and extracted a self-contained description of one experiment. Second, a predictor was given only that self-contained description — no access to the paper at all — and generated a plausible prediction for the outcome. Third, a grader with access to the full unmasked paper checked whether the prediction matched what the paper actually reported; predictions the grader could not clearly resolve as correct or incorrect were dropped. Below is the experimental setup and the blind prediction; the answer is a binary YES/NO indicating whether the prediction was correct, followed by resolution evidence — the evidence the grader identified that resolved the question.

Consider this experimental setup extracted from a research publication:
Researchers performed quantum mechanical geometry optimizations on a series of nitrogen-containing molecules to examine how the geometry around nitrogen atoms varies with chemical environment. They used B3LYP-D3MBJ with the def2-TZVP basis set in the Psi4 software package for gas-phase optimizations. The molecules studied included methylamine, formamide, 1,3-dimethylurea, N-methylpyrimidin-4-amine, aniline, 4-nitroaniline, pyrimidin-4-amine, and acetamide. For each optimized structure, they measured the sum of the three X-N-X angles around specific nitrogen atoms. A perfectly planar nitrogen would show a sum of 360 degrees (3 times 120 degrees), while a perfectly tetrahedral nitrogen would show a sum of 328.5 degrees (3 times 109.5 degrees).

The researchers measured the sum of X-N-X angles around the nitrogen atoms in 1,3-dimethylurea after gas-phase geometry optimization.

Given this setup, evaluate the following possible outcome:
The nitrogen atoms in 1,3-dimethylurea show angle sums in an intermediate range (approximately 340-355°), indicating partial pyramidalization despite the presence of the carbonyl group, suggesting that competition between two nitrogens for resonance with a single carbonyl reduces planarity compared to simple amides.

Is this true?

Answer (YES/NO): YES